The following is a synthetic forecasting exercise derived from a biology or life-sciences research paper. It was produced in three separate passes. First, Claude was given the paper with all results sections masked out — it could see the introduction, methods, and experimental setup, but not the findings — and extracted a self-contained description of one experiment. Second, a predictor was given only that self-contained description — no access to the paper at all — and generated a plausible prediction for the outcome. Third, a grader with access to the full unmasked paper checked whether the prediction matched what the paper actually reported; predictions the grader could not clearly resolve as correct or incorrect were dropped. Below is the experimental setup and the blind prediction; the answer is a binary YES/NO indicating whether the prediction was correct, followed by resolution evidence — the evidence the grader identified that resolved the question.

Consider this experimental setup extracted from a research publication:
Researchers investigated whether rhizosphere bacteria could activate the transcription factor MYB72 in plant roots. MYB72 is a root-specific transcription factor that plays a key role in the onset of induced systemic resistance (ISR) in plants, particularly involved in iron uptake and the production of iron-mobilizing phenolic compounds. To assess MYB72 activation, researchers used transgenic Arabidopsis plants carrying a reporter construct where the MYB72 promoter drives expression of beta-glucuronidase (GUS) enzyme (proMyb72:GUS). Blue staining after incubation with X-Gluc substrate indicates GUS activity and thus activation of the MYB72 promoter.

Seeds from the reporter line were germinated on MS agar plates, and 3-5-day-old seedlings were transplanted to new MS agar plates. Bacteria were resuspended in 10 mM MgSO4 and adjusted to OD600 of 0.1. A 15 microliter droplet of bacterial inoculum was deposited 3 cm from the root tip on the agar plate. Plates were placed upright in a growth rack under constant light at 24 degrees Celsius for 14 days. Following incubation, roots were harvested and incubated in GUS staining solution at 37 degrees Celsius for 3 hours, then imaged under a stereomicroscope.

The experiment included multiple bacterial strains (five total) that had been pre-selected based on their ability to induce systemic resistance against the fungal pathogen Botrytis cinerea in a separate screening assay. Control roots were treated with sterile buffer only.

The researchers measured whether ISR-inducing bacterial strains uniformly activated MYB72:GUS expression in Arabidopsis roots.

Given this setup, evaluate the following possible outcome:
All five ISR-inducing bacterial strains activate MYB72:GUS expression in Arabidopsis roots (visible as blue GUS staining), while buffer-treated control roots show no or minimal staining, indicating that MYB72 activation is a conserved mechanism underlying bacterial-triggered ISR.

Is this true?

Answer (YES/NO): NO